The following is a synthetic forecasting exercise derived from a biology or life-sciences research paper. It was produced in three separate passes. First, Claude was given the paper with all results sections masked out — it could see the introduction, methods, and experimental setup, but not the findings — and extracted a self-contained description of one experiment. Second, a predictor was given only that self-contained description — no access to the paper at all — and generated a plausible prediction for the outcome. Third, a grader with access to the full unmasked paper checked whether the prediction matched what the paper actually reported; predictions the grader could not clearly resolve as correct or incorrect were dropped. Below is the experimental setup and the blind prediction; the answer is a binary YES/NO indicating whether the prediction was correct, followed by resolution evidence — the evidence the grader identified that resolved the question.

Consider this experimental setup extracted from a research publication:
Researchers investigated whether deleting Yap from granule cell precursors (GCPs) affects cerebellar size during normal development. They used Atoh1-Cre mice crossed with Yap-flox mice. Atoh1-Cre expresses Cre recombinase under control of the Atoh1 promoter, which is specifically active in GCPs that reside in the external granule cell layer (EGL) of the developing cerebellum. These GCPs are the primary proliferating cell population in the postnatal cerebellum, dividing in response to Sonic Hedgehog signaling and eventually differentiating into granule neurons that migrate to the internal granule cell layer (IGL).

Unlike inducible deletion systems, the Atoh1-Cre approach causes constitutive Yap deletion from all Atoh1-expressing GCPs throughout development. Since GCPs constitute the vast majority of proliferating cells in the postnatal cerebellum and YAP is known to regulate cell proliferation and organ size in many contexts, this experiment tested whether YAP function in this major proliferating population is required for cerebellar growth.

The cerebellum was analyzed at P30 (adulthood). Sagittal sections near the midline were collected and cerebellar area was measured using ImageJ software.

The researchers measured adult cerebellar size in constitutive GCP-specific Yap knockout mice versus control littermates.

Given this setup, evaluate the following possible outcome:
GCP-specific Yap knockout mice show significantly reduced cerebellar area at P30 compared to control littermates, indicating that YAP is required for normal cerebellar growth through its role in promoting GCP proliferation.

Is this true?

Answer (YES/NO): NO